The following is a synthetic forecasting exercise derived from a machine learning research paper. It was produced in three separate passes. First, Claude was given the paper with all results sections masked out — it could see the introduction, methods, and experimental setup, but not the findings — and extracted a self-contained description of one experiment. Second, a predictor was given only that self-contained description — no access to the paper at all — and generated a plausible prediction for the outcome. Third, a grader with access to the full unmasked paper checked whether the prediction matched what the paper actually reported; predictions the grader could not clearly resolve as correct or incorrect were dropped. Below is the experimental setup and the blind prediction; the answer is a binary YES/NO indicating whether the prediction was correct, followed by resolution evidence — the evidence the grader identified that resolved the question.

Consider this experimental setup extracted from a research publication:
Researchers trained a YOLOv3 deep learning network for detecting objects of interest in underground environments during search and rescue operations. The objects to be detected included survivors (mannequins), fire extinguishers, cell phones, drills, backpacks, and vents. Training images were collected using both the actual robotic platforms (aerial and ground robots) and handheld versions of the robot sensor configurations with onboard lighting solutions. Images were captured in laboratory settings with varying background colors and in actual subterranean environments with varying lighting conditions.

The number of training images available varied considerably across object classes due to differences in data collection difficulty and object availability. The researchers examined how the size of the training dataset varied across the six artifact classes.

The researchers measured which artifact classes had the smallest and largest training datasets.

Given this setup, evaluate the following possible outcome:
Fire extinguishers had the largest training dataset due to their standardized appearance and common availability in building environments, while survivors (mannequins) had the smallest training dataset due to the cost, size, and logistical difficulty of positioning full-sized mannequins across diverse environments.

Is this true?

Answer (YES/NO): NO